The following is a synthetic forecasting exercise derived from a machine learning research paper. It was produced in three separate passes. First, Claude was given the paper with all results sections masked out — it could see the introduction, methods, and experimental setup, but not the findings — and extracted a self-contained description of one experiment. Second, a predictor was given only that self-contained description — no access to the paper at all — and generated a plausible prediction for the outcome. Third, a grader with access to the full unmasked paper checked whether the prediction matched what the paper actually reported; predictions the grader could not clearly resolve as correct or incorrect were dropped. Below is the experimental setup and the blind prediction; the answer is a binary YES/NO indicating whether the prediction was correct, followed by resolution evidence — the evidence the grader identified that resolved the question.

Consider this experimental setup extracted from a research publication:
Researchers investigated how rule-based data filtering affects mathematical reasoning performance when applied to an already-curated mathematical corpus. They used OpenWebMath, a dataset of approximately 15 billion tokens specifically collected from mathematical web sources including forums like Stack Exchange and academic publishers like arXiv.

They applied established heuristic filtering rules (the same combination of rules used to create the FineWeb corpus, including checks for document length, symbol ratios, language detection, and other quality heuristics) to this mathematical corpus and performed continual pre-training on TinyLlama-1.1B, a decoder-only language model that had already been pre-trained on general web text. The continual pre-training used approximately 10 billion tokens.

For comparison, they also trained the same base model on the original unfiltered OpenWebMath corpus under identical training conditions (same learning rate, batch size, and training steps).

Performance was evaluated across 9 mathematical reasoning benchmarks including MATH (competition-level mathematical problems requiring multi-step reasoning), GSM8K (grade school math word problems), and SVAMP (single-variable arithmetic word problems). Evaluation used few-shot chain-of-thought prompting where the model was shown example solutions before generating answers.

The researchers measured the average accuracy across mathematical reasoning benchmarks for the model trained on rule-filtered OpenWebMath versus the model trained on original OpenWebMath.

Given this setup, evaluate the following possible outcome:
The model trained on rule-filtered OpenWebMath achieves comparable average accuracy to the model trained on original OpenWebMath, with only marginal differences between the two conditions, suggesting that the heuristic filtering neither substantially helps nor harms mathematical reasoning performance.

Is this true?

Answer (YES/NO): NO